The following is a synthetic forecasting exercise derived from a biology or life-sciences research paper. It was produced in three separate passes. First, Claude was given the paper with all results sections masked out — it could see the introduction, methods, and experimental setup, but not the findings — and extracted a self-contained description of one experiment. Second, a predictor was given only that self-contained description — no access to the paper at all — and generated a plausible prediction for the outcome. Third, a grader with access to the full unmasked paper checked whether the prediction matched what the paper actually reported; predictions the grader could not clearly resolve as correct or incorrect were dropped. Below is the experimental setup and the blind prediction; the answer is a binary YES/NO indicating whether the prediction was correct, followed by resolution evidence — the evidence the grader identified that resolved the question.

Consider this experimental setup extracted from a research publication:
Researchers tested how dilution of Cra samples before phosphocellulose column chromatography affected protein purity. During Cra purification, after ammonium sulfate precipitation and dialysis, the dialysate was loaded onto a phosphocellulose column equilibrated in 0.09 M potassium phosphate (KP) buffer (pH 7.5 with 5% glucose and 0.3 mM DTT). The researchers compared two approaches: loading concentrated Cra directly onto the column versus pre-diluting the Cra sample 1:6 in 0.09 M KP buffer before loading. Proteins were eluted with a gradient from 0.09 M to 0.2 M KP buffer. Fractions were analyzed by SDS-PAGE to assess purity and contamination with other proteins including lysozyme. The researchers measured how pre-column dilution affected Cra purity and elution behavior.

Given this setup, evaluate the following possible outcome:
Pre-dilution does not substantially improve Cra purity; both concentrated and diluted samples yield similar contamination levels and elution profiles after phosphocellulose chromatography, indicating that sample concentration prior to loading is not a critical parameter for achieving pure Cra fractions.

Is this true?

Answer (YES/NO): NO